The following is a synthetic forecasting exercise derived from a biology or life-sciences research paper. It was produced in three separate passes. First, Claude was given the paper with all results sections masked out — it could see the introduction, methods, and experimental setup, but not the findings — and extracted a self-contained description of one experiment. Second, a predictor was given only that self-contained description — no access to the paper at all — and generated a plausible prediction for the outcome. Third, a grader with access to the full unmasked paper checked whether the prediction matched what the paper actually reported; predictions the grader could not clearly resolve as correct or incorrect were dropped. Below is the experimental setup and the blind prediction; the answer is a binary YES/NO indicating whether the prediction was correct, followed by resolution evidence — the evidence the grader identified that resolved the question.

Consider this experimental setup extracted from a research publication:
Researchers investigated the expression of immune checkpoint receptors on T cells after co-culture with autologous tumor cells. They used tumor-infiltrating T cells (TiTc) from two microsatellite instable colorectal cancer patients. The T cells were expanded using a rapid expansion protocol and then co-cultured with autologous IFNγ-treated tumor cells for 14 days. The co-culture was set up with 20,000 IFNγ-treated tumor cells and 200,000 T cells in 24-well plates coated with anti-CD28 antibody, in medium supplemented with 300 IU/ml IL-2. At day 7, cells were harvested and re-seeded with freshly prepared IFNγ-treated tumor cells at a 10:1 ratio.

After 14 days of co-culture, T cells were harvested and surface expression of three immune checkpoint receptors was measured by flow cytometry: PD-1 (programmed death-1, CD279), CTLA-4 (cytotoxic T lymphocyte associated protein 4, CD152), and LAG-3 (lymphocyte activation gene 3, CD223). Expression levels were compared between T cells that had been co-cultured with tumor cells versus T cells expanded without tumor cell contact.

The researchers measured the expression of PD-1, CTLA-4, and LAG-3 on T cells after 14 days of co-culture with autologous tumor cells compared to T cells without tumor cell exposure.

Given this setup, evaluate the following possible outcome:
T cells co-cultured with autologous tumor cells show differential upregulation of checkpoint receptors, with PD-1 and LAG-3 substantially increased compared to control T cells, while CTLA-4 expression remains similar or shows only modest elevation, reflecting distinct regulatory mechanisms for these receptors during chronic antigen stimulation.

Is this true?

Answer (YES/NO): NO